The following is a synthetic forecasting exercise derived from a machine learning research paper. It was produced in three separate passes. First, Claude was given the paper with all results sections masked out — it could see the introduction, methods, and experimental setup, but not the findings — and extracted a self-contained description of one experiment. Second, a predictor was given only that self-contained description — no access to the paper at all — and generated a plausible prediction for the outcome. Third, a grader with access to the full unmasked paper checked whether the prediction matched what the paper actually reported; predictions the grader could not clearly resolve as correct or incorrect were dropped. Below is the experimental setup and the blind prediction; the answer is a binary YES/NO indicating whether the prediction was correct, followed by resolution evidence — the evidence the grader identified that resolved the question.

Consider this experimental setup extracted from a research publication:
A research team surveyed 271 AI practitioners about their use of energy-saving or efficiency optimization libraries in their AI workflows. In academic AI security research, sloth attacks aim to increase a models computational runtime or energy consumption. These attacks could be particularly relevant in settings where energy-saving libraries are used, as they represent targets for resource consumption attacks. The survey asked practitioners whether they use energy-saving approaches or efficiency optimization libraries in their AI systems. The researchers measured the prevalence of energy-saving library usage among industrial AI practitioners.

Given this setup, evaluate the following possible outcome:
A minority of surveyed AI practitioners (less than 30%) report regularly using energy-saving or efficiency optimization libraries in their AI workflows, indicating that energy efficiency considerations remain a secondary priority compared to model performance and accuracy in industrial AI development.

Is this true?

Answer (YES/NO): NO